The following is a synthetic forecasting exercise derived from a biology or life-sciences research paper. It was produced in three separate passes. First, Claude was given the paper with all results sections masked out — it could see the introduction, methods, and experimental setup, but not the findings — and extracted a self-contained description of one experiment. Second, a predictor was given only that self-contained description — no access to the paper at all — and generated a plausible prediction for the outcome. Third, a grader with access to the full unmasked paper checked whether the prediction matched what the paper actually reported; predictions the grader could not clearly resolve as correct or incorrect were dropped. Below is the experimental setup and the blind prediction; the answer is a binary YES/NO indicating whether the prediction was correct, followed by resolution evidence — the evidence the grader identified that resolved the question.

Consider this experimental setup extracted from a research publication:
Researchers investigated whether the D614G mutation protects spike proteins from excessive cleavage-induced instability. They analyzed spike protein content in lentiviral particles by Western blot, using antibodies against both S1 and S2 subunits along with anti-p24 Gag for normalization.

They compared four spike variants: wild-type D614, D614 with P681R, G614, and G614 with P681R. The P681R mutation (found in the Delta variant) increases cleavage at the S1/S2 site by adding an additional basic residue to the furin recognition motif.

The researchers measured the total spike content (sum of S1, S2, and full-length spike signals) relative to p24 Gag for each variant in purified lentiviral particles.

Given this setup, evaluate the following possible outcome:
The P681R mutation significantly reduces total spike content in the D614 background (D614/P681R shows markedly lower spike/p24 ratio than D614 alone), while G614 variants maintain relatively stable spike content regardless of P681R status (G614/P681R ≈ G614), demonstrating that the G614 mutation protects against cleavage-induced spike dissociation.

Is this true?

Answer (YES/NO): NO